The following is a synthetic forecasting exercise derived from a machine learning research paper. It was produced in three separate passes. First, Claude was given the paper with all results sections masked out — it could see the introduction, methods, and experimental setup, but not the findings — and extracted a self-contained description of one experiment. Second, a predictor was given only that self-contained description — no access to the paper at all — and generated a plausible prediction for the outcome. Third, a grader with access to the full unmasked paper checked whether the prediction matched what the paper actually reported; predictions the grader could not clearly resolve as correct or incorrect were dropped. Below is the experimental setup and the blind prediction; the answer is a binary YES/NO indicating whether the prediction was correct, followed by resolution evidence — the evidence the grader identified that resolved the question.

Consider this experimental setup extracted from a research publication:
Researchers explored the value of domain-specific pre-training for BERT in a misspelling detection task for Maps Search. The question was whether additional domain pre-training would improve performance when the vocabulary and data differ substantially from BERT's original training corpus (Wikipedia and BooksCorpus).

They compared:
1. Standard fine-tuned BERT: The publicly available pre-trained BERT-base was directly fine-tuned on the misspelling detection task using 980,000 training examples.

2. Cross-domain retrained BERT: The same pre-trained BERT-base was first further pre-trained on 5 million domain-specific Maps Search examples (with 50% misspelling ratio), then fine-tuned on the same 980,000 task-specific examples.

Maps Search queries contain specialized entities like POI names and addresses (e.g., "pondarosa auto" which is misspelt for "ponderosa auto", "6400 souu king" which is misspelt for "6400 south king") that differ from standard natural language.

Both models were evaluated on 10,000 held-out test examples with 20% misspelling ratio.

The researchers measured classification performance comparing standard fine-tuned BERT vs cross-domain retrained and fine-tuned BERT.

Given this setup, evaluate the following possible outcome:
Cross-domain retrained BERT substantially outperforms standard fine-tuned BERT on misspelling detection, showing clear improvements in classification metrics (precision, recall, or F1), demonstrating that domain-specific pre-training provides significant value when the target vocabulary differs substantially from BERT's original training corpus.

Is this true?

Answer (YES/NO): NO